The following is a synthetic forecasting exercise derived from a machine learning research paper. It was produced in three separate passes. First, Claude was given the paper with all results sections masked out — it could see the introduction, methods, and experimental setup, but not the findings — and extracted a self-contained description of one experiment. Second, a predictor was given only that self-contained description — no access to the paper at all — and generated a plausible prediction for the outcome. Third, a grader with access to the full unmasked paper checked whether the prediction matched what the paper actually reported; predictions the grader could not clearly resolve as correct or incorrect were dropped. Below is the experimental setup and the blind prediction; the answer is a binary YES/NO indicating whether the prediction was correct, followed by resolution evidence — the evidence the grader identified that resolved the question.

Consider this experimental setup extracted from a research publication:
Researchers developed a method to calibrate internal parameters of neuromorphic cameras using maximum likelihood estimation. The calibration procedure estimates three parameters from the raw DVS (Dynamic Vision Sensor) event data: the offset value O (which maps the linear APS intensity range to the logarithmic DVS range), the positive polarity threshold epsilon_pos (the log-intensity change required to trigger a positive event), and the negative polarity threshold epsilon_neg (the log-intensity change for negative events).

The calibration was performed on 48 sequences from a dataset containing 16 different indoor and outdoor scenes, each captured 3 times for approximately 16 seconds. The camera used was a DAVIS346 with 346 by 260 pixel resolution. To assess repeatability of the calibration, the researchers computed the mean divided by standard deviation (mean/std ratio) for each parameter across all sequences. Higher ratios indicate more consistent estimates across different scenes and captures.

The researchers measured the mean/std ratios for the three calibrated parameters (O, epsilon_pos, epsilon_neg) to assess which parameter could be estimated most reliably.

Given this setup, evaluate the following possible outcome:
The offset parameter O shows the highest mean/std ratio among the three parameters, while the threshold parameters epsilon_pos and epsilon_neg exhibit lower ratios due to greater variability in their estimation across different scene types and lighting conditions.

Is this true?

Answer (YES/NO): YES